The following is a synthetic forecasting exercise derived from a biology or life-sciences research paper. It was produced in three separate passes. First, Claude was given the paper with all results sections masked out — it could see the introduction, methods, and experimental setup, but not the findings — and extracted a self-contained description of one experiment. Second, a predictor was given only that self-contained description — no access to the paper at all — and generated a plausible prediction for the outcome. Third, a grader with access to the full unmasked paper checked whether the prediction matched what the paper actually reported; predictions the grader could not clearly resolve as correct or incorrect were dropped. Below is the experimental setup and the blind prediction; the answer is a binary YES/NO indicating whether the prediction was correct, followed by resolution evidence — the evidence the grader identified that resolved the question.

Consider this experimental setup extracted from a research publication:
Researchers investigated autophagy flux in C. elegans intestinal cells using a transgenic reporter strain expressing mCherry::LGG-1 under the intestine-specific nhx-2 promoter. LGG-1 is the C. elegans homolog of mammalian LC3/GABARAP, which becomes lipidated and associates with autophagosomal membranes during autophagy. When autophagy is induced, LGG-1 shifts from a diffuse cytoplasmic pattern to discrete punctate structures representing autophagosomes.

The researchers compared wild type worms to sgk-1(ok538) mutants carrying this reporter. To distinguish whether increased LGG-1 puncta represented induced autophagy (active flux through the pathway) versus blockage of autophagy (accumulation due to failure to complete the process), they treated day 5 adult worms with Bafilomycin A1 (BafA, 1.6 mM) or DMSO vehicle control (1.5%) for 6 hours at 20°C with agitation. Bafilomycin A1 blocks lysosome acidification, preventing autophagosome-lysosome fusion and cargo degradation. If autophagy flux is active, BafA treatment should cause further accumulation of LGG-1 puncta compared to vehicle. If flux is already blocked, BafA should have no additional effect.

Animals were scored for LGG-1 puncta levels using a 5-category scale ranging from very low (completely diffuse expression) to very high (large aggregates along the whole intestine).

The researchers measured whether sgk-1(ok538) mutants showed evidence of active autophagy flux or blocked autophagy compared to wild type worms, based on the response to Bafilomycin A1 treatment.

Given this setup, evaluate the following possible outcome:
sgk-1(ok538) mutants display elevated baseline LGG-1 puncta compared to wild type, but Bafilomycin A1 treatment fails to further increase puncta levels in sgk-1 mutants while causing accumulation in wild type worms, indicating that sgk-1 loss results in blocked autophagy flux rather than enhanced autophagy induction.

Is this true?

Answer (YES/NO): NO